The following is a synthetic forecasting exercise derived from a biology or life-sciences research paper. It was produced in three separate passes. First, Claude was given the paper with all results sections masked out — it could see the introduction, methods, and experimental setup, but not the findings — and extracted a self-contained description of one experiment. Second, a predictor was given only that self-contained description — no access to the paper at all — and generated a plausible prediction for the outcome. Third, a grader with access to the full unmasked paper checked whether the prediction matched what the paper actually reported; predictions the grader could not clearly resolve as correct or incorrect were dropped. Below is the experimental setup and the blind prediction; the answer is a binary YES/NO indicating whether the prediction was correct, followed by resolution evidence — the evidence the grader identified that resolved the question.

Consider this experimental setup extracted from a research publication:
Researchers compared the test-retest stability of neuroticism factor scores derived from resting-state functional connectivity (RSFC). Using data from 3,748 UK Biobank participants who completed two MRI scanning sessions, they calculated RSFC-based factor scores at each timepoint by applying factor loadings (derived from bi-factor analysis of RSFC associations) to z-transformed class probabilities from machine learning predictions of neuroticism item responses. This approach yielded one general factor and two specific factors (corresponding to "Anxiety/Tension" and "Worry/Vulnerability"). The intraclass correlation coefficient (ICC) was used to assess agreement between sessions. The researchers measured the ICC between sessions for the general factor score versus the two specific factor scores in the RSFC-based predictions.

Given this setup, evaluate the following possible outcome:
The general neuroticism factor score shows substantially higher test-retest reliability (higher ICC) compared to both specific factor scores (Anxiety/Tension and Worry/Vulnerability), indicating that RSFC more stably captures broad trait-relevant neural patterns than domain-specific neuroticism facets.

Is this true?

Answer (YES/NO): NO